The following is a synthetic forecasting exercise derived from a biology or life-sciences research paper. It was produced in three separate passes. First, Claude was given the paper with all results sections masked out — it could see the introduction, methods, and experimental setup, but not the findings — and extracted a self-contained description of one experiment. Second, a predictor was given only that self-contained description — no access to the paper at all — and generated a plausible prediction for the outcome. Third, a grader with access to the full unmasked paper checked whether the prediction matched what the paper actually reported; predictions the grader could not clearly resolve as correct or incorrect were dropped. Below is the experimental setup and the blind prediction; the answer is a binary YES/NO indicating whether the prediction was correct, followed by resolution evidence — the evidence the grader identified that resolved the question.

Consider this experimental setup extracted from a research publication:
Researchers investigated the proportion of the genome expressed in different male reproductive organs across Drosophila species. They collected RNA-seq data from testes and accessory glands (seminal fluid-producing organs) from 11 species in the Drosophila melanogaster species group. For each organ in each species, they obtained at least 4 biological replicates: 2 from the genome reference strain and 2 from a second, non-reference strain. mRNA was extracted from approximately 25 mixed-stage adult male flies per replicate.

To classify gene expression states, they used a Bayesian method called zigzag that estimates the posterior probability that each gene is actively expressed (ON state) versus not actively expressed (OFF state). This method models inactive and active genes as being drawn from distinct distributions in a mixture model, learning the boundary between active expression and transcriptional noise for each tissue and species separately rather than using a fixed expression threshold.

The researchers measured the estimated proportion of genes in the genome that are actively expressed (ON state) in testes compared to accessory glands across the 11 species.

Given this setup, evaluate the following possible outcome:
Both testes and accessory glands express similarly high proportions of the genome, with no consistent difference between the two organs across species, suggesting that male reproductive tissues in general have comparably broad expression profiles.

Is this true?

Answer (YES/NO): NO